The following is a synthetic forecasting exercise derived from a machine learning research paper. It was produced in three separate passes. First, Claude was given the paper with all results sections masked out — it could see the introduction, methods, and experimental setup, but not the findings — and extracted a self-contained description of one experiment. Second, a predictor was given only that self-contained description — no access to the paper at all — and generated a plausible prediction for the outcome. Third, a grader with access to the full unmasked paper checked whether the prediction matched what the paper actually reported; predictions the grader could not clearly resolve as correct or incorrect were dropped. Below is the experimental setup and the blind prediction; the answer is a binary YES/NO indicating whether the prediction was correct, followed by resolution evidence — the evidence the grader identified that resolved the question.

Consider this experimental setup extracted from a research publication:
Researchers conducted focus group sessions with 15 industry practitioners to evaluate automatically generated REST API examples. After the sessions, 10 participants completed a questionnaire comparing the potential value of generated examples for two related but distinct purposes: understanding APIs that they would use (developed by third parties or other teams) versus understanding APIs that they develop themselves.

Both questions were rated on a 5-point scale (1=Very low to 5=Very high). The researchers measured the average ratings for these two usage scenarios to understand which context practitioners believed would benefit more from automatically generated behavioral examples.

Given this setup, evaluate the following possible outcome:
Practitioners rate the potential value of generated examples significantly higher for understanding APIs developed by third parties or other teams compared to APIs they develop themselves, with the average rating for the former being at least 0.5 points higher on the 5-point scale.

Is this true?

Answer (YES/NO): NO